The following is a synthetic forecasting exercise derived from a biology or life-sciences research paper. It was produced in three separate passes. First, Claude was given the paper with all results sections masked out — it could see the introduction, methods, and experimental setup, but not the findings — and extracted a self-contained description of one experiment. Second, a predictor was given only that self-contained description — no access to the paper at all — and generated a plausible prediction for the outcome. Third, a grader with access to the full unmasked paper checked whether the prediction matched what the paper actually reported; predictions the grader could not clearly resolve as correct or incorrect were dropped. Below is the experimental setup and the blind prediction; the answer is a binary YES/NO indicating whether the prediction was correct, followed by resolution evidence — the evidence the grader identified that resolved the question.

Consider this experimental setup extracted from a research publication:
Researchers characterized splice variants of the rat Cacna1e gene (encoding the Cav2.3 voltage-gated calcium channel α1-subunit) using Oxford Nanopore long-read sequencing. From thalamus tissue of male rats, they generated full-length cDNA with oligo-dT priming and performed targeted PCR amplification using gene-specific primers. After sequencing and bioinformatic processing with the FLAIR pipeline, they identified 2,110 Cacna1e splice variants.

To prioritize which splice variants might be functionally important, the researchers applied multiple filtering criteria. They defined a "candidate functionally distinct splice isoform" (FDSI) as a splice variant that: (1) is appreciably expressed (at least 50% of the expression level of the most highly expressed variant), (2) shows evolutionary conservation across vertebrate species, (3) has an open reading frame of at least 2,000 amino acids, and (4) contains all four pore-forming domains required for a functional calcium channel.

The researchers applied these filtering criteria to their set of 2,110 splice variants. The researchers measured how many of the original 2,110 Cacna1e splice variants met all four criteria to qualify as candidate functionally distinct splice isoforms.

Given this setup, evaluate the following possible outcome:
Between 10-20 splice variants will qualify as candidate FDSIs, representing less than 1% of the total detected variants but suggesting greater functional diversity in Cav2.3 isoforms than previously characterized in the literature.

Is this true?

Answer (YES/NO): NO